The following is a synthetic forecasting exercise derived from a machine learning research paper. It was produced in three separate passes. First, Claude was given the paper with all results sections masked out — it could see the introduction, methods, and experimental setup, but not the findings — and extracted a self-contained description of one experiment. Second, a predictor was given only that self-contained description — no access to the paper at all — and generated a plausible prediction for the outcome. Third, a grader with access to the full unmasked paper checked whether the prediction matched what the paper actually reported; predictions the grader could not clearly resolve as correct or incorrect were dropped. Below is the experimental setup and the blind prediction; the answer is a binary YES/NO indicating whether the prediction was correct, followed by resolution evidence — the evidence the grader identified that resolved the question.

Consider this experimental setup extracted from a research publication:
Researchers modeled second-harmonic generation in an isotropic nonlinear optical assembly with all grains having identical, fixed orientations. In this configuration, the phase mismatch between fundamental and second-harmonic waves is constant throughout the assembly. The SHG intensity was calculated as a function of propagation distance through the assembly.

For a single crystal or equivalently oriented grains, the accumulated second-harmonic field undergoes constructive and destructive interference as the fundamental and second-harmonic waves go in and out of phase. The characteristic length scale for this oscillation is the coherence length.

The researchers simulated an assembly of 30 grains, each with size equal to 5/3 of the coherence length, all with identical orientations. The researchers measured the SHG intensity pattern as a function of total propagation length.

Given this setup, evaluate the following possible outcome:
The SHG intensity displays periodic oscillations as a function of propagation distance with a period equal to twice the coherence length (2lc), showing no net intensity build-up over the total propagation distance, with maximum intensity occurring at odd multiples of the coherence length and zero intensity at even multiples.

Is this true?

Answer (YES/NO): YES